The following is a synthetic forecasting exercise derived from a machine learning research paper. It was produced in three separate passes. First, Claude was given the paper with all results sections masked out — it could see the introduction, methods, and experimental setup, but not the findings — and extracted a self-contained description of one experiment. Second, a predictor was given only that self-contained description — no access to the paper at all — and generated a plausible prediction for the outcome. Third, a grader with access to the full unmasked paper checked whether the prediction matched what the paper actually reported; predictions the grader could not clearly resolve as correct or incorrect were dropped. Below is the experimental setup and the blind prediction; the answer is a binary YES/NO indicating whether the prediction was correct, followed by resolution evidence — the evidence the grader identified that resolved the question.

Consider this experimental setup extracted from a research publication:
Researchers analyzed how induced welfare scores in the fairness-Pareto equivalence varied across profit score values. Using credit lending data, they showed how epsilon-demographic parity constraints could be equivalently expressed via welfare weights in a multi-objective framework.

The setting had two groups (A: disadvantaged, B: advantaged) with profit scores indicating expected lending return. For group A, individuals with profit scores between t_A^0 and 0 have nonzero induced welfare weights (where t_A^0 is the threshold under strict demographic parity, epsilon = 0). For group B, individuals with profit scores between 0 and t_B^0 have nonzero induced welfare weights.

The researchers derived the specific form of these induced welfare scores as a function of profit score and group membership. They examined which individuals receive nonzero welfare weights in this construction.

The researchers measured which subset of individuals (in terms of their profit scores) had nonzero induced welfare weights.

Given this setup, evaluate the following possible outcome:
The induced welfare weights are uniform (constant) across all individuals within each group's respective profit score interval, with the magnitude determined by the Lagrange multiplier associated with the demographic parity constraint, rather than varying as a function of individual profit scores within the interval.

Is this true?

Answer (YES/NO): NO